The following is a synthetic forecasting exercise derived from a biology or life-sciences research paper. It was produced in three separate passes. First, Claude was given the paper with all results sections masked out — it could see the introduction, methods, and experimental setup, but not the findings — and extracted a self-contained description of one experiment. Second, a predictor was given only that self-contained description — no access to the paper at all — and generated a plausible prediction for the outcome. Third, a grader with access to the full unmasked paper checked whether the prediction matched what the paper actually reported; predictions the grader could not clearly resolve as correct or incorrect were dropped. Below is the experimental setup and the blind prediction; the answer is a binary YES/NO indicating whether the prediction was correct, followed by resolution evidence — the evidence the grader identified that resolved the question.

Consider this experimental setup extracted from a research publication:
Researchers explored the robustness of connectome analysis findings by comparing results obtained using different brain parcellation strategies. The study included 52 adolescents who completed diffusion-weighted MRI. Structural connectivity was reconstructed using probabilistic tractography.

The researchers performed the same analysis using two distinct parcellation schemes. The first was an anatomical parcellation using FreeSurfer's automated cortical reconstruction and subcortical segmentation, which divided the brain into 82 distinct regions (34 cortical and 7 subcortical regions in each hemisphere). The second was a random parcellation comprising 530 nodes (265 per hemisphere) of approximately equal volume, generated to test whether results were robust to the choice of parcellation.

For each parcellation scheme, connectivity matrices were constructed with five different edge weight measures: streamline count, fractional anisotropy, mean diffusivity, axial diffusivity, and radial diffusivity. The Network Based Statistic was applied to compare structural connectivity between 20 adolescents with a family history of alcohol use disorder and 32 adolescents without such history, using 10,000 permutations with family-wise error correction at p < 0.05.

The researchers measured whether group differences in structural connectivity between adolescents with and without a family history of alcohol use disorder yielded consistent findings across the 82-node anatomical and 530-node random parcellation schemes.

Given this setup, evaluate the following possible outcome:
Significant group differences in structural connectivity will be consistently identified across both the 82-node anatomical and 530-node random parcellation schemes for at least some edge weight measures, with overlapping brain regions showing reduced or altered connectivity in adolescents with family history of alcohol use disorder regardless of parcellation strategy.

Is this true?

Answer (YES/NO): NO